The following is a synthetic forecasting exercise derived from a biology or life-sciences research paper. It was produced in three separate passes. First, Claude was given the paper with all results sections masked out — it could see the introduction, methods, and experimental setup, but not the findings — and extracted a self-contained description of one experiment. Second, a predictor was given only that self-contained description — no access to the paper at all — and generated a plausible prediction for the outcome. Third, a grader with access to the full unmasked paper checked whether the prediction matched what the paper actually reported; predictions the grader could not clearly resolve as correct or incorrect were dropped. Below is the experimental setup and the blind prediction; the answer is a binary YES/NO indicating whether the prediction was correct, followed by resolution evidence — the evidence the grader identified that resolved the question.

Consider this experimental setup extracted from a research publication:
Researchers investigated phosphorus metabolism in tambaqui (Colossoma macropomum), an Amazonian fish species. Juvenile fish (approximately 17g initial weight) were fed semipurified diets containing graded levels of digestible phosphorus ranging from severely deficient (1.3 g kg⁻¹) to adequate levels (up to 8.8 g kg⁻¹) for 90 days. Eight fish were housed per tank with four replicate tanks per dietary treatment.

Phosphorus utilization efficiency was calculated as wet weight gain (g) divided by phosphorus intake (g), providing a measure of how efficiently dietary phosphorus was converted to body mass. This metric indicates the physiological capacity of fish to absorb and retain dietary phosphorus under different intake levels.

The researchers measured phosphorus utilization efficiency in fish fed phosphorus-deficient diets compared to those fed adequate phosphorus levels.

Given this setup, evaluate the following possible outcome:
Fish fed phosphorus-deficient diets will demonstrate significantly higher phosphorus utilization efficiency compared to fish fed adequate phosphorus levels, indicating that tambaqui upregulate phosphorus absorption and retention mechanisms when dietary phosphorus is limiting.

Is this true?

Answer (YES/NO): YES